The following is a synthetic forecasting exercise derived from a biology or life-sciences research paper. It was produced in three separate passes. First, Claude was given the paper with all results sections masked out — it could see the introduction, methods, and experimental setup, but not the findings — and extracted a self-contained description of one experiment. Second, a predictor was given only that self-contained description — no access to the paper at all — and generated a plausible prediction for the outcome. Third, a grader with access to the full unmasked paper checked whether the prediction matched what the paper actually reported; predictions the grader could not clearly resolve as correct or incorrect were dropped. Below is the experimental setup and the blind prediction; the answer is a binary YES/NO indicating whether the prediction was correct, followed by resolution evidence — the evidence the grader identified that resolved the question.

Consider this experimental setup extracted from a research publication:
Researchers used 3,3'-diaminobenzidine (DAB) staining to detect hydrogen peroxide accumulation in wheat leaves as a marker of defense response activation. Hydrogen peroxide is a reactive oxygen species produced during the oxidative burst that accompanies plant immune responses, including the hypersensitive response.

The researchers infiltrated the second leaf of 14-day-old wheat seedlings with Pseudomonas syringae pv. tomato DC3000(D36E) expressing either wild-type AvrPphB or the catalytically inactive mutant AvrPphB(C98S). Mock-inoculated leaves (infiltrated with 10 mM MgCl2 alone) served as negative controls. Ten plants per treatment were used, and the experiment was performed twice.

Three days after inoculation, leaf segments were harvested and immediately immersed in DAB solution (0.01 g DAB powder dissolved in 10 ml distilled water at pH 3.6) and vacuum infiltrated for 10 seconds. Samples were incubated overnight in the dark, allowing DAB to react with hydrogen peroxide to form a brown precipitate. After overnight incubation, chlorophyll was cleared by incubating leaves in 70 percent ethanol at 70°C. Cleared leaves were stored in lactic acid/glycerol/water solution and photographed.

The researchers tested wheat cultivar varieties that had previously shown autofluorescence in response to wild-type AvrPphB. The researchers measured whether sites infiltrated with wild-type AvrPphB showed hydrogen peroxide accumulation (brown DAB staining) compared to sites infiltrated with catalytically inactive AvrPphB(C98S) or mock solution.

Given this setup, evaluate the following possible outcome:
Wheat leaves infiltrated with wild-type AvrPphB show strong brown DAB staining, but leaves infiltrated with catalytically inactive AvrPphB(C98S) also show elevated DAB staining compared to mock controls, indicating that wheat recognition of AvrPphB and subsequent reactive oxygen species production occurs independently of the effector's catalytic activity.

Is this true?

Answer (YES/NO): NO